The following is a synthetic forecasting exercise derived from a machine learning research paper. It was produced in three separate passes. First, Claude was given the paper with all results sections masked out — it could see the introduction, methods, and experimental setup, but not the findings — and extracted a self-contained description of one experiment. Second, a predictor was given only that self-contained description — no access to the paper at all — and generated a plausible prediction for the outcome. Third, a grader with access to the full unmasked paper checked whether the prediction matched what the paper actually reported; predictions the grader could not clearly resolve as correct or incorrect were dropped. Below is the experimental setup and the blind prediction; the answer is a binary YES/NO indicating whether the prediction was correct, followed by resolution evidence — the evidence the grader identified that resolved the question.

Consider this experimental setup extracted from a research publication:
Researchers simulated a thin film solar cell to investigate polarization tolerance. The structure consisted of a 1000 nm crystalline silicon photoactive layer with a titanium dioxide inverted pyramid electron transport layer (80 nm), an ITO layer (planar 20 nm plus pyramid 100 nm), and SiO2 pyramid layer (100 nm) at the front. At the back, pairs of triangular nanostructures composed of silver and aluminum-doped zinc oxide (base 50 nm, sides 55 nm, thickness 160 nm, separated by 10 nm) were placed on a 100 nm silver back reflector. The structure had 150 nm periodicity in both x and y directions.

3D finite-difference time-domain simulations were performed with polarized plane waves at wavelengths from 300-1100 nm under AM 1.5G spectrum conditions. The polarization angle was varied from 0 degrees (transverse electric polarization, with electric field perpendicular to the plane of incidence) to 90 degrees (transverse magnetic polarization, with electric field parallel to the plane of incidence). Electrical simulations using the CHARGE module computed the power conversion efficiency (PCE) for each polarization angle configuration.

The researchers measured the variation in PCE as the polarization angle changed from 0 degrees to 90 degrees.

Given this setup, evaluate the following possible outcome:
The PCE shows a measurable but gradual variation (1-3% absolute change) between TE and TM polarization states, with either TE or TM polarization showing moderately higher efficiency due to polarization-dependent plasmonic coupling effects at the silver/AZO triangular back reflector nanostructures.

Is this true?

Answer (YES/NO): NO